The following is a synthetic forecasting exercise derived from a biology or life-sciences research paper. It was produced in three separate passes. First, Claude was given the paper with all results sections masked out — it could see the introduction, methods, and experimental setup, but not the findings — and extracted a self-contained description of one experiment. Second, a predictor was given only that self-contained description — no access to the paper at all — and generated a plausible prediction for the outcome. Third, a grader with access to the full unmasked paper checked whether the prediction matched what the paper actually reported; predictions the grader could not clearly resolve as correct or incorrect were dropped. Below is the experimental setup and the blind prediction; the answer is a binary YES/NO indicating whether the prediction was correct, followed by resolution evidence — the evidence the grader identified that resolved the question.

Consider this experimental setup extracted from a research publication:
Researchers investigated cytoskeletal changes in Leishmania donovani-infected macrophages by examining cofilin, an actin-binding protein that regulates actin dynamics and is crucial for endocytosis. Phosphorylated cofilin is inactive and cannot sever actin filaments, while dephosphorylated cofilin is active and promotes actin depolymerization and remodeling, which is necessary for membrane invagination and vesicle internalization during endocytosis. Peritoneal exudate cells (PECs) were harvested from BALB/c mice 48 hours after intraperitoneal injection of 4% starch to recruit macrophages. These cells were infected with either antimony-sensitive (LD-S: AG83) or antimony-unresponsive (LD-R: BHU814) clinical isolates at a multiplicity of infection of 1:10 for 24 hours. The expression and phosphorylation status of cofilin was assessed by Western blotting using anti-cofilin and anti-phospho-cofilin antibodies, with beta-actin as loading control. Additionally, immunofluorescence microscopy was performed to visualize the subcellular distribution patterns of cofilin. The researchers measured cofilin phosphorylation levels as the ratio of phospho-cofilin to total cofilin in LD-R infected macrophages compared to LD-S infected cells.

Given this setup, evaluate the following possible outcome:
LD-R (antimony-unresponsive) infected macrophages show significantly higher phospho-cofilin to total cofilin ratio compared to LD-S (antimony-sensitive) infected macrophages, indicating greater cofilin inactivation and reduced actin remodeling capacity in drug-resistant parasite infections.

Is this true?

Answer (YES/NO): NO